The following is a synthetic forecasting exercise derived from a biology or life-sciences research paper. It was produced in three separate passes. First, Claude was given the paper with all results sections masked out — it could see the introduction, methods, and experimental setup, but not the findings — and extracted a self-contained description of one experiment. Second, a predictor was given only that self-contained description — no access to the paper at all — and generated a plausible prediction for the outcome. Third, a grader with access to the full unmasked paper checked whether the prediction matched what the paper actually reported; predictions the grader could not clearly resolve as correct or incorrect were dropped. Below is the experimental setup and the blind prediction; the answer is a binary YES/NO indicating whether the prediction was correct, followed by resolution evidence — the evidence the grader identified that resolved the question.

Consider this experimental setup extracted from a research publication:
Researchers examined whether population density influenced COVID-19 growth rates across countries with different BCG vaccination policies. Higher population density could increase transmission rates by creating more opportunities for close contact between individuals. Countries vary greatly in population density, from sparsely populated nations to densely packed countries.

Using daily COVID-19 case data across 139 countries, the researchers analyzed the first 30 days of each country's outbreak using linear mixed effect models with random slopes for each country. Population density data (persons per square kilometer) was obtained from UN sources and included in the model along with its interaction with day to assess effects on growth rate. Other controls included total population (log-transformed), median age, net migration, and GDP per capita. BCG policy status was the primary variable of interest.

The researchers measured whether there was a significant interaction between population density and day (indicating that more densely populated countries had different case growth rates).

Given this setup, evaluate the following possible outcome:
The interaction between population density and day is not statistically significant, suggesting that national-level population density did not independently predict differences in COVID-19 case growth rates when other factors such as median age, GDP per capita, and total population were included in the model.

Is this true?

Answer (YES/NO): YES